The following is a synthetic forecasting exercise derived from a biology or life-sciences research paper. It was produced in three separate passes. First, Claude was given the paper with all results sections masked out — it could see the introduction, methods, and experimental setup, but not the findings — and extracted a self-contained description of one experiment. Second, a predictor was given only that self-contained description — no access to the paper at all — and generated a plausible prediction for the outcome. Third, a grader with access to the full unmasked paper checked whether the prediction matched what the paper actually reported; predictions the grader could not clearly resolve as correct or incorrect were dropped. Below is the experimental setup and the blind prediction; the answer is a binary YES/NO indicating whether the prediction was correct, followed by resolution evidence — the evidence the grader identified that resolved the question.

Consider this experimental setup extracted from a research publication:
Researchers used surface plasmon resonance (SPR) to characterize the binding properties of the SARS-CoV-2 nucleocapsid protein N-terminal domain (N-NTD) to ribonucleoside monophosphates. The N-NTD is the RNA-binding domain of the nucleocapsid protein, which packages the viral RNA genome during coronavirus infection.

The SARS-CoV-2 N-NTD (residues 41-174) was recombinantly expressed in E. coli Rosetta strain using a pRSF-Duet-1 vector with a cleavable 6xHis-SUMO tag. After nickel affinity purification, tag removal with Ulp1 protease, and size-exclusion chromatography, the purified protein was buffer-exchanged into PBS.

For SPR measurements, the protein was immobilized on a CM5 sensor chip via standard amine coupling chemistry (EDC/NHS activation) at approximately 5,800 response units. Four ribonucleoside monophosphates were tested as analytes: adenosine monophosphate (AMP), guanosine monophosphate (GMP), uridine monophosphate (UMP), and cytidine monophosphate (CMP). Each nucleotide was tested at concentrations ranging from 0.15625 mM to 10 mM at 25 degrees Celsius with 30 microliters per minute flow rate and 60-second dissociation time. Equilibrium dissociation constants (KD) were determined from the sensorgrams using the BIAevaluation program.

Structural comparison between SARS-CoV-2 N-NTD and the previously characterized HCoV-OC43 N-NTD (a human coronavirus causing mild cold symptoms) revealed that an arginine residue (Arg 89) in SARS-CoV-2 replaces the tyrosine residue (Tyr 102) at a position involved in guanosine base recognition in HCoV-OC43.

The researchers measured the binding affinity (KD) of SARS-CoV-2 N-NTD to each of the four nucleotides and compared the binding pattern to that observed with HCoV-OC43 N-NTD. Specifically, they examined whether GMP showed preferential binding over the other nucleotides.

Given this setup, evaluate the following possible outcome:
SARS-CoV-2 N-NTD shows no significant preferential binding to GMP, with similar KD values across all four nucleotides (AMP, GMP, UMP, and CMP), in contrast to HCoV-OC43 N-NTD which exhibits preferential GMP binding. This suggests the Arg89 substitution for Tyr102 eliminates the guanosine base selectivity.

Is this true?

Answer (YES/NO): NO